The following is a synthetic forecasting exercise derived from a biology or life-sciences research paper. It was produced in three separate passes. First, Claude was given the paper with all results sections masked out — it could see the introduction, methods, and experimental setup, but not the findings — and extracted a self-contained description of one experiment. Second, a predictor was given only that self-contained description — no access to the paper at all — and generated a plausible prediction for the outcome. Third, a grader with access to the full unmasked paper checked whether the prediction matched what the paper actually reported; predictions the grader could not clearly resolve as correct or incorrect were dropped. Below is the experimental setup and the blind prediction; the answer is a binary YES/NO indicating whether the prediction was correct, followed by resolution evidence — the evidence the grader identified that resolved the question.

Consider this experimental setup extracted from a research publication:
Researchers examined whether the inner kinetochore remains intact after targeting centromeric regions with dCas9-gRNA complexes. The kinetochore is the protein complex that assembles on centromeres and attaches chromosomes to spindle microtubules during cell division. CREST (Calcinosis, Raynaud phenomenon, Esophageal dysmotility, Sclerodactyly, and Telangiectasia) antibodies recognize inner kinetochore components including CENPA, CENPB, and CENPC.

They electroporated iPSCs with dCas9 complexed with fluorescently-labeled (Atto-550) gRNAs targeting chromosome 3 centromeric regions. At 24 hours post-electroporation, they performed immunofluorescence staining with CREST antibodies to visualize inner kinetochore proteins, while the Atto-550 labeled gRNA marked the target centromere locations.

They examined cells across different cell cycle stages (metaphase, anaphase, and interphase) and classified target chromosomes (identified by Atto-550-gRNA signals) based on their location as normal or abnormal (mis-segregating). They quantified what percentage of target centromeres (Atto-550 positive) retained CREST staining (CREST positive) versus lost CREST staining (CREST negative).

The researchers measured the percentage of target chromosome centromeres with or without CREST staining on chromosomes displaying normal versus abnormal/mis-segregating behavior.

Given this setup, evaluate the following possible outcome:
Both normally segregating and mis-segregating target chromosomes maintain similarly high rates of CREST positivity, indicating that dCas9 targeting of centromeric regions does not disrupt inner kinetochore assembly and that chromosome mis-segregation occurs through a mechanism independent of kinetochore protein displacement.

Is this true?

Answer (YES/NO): NO